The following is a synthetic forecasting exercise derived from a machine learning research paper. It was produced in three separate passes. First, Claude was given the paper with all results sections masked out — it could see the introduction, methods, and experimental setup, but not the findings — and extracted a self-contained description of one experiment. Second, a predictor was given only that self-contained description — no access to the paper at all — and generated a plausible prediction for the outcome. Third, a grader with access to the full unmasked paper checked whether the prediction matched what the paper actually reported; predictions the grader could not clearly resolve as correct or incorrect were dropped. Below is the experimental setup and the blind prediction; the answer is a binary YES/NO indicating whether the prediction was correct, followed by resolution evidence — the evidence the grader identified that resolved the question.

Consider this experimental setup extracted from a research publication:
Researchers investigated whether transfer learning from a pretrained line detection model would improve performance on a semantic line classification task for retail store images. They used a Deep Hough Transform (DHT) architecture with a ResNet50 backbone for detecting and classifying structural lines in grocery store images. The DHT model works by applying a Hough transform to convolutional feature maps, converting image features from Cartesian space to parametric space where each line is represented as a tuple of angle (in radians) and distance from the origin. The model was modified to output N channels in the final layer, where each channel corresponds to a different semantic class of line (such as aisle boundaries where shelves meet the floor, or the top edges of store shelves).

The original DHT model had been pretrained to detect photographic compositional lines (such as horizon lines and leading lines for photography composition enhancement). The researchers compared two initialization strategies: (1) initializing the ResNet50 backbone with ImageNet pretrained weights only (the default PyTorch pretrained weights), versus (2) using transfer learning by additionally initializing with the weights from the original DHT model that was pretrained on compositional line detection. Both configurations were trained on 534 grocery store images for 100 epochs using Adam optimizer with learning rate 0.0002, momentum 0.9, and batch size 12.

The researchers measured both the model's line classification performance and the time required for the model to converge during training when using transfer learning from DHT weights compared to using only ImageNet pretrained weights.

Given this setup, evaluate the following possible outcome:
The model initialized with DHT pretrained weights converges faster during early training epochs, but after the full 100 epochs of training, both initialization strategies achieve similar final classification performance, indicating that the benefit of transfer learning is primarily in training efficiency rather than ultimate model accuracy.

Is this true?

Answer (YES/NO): NO